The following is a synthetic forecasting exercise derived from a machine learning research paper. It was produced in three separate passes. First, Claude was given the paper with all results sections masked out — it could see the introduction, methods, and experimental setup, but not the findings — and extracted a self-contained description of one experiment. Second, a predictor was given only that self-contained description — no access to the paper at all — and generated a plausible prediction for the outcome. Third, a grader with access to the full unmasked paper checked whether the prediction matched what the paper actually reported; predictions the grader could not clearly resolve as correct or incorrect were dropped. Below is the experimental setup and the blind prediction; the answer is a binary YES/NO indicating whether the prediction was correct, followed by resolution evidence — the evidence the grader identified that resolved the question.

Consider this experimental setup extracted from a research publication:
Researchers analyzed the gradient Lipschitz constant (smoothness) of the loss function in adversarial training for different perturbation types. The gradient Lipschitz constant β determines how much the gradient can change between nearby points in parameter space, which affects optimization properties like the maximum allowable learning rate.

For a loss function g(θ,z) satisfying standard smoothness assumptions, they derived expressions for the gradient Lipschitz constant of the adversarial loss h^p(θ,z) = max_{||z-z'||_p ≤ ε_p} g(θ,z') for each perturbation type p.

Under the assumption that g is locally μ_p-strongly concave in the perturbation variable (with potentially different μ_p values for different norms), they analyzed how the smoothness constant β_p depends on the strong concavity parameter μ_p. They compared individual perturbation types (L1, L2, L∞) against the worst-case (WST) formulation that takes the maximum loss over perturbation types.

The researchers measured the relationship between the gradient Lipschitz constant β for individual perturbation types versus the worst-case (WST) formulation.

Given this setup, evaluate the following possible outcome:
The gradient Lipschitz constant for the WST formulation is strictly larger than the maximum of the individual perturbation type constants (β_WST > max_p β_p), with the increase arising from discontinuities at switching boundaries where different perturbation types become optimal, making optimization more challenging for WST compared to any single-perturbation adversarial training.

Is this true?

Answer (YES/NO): NO